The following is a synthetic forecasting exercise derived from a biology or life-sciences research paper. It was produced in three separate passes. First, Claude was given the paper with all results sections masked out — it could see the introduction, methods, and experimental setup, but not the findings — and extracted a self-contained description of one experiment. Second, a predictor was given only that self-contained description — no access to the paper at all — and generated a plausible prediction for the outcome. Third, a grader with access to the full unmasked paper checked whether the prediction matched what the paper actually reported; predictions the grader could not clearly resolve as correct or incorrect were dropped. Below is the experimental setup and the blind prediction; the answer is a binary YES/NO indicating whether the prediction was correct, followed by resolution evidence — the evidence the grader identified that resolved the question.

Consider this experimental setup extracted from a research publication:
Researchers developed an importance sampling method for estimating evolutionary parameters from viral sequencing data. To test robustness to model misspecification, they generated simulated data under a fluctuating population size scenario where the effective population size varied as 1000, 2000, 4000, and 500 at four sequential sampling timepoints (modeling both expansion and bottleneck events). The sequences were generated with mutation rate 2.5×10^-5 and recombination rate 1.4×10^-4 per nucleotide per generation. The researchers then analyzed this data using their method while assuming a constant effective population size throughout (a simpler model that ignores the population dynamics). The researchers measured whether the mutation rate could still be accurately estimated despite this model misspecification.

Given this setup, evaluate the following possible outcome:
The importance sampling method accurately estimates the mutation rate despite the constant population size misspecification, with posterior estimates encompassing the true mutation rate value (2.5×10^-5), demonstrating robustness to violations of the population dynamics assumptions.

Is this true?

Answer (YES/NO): NO